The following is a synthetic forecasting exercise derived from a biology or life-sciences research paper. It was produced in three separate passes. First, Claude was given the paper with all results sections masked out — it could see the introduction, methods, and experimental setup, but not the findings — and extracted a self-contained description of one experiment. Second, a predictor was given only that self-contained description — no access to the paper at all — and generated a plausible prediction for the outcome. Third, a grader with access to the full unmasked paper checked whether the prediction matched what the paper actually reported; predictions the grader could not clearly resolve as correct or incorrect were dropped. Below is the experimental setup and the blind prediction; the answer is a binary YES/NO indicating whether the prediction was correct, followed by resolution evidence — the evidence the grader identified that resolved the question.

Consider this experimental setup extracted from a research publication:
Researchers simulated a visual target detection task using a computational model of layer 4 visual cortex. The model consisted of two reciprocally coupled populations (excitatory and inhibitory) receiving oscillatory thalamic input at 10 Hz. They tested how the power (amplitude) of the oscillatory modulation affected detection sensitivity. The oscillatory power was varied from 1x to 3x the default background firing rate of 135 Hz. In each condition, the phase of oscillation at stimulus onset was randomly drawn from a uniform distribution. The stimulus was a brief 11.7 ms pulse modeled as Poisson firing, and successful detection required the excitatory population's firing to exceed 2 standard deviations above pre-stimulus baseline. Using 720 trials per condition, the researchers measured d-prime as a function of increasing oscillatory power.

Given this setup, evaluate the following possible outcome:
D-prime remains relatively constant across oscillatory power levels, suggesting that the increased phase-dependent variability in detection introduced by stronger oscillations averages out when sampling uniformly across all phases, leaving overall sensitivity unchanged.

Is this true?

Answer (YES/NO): NO